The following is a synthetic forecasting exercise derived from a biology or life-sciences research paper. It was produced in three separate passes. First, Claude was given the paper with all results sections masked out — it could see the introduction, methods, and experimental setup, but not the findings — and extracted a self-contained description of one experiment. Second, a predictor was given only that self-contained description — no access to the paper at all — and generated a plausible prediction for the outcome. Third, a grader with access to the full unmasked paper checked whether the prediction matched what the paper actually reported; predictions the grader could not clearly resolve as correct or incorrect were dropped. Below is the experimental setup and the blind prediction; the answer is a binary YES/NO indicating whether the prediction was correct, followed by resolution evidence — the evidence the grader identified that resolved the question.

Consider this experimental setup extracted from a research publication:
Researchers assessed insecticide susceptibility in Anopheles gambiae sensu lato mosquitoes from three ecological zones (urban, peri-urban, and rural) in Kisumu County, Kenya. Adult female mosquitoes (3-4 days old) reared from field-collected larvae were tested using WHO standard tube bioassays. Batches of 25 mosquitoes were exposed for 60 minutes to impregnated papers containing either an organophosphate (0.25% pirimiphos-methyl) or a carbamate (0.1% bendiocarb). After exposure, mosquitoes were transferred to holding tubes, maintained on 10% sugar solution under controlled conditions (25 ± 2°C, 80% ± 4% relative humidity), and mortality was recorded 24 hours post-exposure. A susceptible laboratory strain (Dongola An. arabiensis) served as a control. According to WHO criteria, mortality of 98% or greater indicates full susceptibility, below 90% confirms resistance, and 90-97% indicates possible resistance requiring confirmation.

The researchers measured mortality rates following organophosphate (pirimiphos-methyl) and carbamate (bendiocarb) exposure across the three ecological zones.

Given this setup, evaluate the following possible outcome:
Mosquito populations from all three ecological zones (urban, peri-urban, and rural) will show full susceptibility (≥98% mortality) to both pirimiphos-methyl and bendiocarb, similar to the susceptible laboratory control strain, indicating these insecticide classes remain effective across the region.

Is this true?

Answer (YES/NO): NO